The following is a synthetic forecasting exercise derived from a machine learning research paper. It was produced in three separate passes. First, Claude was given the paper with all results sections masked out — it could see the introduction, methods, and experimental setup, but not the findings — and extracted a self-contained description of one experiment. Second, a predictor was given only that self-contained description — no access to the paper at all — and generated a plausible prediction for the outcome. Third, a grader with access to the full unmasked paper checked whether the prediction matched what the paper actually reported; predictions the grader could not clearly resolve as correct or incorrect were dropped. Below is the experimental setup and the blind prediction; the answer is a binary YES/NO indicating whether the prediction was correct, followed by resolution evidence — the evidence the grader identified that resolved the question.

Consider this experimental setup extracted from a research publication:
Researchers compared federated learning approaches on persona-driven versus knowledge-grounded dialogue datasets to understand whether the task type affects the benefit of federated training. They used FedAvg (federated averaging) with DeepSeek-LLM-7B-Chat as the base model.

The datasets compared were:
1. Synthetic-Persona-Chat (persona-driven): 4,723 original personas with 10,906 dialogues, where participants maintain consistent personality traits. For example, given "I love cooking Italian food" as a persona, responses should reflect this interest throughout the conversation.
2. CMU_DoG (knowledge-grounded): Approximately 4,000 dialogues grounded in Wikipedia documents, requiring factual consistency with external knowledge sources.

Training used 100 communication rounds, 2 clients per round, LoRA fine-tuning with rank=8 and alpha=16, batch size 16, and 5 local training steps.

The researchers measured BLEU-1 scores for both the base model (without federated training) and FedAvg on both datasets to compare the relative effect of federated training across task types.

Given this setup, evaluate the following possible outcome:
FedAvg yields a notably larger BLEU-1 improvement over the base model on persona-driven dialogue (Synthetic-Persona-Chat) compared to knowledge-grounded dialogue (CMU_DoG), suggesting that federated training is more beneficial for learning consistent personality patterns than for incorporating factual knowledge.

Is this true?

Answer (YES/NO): NO